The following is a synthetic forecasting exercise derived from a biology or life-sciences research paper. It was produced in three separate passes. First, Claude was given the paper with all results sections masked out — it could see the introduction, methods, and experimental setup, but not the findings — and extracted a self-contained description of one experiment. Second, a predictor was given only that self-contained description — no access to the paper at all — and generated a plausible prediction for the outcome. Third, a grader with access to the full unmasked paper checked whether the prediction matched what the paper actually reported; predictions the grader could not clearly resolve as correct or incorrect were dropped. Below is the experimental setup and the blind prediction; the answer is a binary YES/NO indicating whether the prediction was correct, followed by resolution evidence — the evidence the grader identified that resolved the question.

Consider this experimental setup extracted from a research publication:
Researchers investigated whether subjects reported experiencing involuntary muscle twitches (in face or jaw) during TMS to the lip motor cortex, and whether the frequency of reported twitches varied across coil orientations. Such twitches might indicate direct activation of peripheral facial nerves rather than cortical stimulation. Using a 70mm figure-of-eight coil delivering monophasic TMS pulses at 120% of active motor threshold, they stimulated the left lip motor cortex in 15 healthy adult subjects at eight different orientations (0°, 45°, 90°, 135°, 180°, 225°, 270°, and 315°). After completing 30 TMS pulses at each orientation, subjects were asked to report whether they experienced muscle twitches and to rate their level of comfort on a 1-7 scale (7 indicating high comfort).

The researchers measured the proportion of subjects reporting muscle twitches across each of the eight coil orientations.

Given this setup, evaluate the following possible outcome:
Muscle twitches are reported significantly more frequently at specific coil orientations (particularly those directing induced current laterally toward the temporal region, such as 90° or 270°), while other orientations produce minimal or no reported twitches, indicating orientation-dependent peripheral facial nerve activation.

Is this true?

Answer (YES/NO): NO